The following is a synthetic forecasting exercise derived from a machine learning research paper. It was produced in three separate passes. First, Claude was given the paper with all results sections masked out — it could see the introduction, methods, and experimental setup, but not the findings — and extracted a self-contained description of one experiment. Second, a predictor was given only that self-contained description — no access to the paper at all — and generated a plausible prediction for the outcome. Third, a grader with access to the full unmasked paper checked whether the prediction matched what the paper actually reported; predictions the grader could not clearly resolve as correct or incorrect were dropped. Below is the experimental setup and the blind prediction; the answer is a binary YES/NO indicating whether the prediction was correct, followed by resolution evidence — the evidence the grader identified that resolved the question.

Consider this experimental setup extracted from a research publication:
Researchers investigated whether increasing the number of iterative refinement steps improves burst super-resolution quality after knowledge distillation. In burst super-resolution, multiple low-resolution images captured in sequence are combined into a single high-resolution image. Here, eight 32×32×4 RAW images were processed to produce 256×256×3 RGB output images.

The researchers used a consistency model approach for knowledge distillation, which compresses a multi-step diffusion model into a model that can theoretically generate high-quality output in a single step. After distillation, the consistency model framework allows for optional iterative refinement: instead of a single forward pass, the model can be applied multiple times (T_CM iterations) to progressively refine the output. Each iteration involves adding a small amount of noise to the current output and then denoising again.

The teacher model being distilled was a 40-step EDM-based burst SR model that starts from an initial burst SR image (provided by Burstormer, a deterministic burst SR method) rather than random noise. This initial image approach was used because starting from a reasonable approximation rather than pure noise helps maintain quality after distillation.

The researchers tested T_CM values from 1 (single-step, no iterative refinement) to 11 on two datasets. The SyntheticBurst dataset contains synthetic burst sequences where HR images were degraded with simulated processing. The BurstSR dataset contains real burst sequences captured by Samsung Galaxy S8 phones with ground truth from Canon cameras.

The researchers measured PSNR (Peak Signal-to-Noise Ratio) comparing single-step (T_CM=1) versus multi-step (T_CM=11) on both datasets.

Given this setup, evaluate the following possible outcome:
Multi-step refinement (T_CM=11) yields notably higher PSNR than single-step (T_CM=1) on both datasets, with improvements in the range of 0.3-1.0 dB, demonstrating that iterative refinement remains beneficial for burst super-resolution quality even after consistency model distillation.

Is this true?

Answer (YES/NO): NO